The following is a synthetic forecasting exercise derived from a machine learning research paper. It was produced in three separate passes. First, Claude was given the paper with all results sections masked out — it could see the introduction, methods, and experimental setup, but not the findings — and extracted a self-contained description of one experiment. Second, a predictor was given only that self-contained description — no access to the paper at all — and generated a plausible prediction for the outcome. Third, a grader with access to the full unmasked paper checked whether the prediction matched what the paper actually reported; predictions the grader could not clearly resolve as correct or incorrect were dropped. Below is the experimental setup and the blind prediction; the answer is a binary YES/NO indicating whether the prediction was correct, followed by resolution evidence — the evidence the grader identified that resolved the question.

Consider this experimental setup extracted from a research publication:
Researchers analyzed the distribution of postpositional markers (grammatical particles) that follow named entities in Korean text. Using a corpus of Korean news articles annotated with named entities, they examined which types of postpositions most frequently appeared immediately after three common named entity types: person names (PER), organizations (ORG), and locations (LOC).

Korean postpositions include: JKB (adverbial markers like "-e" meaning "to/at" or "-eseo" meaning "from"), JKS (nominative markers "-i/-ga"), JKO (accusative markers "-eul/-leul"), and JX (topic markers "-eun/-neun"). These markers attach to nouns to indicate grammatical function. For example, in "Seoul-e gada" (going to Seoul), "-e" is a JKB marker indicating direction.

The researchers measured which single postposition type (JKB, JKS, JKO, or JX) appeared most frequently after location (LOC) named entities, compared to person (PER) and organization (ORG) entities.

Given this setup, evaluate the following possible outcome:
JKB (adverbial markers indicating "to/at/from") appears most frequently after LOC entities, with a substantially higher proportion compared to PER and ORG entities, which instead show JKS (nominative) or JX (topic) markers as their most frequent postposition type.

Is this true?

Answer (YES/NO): YES